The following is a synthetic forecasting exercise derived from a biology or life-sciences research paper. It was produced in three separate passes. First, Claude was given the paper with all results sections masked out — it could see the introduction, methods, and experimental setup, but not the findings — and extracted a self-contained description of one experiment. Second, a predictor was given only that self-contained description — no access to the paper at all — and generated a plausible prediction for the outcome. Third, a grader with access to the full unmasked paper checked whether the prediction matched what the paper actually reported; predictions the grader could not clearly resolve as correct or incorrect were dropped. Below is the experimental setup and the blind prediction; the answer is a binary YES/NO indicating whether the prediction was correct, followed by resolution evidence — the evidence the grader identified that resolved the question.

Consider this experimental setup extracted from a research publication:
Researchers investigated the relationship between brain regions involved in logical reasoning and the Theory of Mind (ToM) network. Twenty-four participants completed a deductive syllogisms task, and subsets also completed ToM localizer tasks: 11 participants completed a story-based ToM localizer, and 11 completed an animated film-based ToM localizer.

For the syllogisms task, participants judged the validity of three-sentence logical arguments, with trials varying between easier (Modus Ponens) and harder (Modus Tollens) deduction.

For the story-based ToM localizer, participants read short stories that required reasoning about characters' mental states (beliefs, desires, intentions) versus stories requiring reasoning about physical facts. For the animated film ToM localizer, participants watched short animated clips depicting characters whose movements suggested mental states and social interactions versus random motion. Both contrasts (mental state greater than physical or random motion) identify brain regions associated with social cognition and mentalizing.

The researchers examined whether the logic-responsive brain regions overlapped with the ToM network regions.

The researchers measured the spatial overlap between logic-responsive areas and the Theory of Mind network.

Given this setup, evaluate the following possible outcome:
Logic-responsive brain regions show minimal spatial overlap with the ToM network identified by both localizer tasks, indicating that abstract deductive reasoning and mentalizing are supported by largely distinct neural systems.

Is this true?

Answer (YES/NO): YES